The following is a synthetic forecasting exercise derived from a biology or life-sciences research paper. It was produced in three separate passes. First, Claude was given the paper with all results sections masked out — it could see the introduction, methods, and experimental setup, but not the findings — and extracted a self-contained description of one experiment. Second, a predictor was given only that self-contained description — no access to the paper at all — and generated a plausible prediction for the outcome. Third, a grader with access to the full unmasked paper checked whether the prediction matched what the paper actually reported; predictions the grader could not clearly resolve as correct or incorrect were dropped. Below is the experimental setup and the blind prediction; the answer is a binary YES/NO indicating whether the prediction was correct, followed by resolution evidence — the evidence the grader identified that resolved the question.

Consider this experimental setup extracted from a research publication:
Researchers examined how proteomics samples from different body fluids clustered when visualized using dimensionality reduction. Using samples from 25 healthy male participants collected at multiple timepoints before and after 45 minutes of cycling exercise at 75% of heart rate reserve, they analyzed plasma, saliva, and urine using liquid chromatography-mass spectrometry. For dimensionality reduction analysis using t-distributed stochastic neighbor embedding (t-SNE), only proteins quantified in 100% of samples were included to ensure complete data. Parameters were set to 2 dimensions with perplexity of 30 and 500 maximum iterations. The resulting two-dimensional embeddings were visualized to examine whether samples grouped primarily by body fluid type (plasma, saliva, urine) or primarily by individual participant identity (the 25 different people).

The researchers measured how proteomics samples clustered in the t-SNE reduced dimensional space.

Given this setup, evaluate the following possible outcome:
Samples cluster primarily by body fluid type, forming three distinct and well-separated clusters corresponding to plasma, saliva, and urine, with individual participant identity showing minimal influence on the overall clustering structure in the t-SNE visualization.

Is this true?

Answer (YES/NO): NO